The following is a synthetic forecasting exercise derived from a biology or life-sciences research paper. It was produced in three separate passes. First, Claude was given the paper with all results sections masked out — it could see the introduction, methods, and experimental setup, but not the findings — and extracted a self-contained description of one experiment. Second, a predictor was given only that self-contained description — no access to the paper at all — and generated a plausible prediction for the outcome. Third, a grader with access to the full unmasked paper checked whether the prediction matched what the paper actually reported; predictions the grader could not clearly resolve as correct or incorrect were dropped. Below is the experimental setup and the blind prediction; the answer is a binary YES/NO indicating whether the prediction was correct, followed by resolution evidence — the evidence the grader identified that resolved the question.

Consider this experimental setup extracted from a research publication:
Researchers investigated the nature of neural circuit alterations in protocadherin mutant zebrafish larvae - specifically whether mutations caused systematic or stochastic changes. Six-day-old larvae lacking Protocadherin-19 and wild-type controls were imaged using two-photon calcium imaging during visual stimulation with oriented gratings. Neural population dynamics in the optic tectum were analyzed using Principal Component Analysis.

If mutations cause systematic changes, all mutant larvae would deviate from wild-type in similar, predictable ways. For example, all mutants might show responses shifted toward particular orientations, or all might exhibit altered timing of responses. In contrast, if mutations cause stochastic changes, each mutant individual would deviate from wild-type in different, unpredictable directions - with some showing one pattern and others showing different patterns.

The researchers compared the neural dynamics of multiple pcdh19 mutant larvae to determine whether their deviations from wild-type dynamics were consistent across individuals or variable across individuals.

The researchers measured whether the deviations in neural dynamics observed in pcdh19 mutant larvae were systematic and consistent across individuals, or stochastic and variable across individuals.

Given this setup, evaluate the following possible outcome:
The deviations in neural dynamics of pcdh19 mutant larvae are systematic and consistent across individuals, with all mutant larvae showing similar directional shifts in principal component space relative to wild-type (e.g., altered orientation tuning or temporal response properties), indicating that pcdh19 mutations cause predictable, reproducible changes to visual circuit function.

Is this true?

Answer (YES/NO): NO